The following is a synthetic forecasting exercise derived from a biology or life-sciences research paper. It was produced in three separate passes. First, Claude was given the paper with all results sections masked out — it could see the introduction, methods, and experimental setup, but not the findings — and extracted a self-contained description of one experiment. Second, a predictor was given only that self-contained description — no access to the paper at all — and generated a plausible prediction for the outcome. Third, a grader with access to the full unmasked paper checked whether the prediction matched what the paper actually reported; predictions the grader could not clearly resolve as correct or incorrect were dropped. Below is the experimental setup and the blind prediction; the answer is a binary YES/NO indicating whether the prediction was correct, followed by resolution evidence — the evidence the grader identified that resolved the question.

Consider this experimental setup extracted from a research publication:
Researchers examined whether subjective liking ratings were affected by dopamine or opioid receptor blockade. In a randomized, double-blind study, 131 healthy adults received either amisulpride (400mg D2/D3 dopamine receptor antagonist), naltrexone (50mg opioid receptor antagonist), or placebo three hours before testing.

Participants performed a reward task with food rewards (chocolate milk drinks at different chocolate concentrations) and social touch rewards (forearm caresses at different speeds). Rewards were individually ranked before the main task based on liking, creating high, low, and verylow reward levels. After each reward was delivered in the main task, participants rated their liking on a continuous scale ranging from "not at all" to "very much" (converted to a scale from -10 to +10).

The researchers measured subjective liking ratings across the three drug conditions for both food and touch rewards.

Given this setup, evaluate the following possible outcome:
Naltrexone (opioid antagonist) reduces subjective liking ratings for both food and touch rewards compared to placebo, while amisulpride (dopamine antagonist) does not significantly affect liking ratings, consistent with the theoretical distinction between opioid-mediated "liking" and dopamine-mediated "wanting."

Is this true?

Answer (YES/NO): NO